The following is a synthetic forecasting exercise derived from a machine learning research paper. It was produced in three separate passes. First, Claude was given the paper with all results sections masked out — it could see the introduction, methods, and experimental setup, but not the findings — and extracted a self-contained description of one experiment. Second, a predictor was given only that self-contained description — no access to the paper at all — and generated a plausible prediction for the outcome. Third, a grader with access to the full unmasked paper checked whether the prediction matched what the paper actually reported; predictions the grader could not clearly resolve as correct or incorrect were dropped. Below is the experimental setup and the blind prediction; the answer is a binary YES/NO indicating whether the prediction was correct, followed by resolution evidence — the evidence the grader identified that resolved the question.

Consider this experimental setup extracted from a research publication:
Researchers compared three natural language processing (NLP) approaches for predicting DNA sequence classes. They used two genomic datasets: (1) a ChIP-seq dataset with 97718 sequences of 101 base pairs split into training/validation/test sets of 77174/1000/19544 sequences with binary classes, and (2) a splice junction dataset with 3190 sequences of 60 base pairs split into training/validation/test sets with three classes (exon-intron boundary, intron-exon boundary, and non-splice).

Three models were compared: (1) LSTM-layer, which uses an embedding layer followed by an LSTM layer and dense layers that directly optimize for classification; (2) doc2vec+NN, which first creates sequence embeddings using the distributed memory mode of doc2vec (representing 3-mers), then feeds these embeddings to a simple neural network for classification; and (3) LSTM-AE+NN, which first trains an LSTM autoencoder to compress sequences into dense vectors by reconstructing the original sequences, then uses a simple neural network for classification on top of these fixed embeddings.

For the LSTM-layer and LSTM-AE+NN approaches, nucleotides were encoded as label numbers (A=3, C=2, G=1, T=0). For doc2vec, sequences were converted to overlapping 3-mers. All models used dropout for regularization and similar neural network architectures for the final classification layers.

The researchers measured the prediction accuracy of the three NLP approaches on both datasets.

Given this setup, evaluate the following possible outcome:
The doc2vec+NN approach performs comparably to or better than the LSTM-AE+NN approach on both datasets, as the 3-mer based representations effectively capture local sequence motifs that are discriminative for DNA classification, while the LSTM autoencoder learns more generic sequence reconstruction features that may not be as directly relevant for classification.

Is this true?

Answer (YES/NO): NO